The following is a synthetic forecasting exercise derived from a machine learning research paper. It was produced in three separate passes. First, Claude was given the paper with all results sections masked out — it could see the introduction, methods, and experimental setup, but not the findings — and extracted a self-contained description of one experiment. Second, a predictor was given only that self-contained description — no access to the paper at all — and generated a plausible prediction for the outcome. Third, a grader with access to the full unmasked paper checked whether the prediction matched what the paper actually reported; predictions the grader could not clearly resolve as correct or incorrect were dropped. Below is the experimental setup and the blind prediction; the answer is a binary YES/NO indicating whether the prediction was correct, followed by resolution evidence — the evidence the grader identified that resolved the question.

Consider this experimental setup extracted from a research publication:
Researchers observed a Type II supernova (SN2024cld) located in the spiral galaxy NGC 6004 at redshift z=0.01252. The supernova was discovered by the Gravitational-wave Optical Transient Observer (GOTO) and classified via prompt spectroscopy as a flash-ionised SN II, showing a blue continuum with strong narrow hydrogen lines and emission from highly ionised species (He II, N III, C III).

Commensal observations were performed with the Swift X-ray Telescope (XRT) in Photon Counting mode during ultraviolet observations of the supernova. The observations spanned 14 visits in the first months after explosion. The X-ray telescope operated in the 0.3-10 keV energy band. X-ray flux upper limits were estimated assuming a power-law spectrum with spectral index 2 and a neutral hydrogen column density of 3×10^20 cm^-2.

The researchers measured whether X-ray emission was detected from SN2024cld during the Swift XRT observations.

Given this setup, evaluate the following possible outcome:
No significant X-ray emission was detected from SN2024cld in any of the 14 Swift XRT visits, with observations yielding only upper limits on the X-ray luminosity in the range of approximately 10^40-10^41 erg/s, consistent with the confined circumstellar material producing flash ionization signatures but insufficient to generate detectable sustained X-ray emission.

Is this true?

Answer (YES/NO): NO